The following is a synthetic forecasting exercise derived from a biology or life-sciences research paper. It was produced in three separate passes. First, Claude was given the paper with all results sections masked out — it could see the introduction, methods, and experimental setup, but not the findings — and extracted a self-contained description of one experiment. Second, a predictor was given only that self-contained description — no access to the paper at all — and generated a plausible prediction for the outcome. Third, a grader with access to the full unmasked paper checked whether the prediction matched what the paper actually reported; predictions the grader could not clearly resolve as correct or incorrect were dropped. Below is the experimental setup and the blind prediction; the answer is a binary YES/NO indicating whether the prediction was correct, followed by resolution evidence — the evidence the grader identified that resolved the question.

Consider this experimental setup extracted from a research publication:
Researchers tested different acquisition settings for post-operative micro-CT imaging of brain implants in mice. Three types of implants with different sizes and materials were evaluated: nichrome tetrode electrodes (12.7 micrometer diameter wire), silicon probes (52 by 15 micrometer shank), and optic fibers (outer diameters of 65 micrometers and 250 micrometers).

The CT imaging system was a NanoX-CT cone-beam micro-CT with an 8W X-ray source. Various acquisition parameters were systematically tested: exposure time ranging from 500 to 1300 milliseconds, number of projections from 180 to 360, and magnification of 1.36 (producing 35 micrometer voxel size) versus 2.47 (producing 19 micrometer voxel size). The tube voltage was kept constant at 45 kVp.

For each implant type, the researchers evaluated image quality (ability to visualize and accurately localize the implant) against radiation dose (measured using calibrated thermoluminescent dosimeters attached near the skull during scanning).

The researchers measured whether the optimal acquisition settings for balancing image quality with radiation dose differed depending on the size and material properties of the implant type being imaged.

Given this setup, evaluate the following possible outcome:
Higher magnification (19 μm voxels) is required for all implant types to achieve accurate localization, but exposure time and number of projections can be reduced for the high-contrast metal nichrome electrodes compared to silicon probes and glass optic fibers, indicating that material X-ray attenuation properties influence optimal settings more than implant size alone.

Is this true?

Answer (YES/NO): NO